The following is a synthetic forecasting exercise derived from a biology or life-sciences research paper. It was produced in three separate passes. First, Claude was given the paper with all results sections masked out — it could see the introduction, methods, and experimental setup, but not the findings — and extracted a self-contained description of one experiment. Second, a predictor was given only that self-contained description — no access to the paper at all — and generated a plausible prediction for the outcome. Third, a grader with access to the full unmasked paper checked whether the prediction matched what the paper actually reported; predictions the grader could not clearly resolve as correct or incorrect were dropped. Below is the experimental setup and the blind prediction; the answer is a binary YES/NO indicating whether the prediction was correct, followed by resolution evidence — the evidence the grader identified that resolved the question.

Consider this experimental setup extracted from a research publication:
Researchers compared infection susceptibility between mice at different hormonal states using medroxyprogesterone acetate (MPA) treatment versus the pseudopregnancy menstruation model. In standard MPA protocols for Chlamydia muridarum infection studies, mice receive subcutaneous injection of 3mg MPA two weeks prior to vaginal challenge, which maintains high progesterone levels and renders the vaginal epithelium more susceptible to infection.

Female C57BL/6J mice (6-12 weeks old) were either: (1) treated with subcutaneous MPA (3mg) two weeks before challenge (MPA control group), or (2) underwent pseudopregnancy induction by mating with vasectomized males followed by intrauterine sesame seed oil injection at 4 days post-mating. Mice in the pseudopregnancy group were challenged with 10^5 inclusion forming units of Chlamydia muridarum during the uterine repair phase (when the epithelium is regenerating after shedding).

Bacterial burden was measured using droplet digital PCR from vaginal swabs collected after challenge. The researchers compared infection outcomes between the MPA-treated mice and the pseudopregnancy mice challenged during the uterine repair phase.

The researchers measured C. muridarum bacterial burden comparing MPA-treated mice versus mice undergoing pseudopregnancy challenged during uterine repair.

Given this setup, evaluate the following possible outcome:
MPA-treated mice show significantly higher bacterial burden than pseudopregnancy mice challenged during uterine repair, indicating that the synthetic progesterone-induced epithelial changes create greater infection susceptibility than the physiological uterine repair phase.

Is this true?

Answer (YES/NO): NO